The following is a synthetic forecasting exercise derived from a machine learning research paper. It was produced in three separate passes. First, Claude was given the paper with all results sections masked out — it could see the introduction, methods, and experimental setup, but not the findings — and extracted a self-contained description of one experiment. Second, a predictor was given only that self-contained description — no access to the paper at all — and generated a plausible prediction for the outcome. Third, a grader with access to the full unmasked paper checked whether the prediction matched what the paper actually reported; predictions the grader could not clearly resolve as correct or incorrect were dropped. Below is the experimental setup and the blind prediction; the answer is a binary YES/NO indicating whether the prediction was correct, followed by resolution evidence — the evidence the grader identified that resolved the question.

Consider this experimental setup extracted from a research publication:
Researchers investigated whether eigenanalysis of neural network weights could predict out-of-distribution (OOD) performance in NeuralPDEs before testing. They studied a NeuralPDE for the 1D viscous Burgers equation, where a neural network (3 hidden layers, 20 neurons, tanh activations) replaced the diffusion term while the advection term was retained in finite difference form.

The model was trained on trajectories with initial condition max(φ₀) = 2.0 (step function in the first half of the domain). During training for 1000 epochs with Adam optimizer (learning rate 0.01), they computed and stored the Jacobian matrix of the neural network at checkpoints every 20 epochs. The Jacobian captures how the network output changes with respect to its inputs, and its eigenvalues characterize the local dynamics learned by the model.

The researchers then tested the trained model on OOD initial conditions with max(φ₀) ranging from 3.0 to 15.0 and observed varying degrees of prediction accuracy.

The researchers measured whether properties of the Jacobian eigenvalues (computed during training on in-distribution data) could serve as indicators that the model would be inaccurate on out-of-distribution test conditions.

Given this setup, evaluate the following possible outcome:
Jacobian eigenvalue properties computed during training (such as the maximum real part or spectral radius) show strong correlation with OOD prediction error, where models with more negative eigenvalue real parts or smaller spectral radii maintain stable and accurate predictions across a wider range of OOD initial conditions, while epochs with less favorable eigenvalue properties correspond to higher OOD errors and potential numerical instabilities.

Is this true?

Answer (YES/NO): YES